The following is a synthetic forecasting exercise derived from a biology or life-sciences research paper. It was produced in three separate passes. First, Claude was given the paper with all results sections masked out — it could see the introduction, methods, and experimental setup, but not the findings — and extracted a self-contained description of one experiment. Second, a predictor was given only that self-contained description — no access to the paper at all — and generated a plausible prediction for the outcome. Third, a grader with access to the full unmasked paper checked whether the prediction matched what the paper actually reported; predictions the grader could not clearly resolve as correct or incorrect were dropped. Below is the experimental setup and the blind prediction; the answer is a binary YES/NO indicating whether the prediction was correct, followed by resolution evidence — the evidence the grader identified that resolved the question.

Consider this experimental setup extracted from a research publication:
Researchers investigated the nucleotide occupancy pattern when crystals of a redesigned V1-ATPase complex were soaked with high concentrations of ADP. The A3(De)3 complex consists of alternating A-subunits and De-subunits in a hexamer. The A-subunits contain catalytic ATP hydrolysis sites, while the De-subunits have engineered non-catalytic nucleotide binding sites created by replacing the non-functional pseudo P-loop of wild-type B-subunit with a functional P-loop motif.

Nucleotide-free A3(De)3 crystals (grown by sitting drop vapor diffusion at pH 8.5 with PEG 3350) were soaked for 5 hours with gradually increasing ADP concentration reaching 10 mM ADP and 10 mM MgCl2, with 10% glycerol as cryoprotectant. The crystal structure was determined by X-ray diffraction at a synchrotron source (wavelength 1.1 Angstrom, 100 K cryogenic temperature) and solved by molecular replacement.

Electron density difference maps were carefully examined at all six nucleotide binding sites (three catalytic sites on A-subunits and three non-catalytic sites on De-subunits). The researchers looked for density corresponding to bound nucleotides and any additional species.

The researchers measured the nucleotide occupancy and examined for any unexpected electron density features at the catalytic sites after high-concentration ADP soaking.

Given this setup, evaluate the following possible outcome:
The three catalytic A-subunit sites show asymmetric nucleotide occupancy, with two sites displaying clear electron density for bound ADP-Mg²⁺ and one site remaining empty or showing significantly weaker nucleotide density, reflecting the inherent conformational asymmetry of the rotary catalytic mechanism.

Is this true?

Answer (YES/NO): NO